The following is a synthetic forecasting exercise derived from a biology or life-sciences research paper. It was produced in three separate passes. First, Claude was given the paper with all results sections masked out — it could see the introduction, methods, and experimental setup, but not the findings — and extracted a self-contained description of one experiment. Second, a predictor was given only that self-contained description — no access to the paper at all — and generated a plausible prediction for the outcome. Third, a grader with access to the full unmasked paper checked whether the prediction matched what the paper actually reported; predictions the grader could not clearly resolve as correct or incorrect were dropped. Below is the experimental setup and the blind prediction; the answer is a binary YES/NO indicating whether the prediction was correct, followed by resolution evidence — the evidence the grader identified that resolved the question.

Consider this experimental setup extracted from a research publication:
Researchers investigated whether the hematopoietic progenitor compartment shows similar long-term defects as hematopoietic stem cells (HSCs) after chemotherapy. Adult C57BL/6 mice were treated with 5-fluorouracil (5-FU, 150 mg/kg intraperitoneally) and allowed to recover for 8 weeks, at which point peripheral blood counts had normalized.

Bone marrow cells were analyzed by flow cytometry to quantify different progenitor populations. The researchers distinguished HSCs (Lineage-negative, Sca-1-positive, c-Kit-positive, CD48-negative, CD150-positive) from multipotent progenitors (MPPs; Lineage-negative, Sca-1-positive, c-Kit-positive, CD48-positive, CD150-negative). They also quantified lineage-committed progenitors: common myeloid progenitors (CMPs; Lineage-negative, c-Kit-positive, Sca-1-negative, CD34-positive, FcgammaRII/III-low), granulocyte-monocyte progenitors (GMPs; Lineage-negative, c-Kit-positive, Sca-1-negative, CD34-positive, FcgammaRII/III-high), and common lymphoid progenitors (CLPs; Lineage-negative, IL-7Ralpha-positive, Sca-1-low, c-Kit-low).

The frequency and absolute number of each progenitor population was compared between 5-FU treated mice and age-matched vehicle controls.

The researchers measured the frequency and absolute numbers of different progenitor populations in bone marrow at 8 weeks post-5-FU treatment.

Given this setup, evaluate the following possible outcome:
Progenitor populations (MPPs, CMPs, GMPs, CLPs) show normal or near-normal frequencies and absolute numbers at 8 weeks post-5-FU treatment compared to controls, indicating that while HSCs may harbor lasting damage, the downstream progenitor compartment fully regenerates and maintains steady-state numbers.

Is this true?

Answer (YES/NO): NO